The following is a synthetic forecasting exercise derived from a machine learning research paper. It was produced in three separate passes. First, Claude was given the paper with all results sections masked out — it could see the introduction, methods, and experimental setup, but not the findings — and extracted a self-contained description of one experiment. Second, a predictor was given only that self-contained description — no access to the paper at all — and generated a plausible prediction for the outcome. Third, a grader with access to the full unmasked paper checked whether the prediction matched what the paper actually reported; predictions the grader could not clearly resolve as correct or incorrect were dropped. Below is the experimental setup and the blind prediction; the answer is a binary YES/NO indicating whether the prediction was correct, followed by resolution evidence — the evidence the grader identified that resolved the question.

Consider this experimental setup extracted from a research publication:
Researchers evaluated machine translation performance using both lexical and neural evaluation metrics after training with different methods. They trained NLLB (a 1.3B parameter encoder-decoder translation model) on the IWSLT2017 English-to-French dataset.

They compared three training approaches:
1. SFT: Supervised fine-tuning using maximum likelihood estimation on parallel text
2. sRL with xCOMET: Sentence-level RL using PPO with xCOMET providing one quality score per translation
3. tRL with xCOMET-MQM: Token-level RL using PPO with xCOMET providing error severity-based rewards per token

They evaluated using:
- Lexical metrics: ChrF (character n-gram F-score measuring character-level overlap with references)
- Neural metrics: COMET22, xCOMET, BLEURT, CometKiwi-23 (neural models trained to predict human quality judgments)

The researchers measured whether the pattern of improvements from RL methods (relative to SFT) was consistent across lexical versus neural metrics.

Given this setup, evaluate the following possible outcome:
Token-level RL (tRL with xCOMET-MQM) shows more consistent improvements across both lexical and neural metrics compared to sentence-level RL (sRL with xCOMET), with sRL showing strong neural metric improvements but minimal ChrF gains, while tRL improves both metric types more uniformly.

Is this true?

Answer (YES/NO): NO